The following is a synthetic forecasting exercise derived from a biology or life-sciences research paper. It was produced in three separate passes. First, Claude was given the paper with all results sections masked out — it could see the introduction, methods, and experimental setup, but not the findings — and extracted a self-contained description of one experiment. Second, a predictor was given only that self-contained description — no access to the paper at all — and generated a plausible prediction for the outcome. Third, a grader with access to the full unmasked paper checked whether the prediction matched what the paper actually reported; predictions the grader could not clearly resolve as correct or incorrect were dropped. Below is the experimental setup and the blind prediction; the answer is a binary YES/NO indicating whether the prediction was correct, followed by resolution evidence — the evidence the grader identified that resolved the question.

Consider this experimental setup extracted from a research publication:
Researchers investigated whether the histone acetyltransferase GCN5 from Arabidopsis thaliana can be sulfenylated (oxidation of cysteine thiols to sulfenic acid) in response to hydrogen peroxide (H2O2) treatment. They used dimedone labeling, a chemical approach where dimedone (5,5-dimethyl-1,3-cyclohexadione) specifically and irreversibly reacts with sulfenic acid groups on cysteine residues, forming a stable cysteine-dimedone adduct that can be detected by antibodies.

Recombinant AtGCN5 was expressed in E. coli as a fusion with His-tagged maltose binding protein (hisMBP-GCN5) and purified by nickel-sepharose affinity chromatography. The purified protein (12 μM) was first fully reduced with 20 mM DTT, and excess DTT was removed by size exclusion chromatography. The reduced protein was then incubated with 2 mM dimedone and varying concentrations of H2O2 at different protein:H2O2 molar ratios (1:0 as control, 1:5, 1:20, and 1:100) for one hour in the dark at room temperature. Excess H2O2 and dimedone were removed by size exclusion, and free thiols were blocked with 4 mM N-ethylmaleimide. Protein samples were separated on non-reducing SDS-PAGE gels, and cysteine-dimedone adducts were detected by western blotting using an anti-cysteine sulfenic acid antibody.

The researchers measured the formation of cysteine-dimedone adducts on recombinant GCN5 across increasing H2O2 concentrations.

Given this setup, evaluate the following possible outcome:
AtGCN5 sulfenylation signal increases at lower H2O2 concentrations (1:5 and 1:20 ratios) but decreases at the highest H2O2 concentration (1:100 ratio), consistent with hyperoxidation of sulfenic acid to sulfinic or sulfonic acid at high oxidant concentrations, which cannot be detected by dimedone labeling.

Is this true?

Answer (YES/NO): NO